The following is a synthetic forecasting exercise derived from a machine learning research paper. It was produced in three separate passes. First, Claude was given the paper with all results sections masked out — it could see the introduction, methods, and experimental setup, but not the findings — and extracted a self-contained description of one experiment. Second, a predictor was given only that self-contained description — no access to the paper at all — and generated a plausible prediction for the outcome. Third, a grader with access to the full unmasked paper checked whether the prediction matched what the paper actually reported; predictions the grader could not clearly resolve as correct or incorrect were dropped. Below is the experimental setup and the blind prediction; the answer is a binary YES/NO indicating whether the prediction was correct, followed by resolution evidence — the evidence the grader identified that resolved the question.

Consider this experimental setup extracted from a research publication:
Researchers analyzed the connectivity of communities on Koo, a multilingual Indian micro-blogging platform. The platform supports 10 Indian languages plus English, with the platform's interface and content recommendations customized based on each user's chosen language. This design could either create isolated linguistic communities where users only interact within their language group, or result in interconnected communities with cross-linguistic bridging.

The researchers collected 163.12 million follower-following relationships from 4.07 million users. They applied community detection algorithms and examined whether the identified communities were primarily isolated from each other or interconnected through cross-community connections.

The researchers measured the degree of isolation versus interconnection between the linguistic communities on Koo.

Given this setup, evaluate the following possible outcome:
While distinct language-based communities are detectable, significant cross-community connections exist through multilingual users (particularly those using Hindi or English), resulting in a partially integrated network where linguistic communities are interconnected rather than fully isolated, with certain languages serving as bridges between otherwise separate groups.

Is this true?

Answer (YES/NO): NO